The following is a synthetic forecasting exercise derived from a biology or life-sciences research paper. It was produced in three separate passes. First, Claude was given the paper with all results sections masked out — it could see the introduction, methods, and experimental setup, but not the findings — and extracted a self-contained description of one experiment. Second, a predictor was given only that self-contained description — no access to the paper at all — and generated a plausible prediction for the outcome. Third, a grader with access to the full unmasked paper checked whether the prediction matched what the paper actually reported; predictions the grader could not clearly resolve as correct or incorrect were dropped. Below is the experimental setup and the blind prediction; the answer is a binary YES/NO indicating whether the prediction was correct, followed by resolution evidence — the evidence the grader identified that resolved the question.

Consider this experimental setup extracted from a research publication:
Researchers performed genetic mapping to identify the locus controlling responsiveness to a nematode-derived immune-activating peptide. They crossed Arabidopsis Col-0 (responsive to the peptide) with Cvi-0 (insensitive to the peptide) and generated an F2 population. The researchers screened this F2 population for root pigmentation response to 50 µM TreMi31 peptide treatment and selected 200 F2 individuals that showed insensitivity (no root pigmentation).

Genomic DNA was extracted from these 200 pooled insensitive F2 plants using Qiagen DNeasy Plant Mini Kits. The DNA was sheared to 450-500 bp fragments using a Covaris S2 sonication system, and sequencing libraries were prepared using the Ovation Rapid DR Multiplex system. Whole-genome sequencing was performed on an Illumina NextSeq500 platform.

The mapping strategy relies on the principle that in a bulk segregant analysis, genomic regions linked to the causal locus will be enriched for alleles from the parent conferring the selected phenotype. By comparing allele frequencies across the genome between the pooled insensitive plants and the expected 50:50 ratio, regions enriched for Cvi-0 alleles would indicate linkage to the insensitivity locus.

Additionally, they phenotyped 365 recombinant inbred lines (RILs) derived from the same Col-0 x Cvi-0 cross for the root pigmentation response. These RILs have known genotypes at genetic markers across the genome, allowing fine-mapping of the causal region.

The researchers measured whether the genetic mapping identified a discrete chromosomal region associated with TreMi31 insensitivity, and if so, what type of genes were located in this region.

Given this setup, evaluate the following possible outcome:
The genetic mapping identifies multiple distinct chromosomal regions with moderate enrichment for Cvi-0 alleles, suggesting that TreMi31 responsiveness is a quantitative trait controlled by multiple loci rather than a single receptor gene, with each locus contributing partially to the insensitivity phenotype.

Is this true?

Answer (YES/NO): NO